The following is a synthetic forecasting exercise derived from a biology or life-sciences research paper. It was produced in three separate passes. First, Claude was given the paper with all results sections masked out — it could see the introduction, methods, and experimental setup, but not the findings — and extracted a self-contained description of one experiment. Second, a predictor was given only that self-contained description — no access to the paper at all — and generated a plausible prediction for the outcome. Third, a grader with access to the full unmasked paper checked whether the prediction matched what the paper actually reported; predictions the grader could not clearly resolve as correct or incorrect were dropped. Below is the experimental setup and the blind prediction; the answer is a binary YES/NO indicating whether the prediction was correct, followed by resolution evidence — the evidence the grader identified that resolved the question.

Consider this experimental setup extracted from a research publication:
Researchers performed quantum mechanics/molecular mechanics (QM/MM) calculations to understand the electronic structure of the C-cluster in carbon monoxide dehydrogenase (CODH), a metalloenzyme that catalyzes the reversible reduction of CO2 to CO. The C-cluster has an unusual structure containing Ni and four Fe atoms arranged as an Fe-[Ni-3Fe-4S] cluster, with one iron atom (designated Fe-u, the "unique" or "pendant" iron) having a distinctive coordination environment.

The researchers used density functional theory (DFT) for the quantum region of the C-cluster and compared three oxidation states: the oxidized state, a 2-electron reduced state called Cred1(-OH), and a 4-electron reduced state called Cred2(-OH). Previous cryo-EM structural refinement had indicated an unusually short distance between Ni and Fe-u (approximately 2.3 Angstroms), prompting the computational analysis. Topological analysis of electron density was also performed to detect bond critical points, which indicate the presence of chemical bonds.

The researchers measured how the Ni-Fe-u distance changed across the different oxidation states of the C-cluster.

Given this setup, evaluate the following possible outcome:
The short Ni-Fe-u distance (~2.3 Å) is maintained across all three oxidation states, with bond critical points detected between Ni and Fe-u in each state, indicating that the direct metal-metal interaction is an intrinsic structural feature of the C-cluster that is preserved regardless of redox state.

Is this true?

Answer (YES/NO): NO